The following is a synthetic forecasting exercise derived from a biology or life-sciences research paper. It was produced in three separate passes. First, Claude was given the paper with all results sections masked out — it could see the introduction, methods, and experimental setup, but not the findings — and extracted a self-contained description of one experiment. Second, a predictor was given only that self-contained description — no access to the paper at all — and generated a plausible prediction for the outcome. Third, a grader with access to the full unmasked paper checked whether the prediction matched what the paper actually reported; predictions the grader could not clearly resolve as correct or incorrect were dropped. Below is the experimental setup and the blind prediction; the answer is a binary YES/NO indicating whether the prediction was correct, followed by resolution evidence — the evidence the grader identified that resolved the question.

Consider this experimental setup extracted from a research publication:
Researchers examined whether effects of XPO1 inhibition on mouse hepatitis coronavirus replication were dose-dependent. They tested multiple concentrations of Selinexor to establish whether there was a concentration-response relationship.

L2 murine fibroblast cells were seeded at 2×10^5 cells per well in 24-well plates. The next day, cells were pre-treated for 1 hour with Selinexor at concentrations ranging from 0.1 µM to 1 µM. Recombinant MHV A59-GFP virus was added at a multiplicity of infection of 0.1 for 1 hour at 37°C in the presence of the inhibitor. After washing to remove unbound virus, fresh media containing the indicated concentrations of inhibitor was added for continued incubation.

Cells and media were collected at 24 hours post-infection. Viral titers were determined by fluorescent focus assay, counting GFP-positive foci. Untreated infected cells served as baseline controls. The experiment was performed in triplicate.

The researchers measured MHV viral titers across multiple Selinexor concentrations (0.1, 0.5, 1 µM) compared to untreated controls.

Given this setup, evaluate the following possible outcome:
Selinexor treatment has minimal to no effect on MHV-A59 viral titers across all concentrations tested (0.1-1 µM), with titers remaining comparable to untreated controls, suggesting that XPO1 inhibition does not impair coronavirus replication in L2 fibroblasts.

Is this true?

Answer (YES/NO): NO